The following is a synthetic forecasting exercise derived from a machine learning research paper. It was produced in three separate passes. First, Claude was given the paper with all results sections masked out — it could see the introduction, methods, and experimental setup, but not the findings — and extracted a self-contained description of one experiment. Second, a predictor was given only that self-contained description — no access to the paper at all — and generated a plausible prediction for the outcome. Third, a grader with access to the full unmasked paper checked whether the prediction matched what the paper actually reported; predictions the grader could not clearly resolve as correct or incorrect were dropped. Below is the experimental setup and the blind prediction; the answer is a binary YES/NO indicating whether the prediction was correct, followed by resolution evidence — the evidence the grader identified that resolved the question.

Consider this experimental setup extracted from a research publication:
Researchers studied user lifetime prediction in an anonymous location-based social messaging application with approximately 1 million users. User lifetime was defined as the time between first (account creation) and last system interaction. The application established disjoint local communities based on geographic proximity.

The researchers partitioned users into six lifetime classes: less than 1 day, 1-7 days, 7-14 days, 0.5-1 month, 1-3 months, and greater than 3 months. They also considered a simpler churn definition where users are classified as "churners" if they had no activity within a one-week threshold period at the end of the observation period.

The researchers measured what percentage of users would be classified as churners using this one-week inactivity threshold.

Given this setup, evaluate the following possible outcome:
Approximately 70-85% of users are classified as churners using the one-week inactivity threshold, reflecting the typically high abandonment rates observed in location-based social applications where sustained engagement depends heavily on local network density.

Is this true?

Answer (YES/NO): NO